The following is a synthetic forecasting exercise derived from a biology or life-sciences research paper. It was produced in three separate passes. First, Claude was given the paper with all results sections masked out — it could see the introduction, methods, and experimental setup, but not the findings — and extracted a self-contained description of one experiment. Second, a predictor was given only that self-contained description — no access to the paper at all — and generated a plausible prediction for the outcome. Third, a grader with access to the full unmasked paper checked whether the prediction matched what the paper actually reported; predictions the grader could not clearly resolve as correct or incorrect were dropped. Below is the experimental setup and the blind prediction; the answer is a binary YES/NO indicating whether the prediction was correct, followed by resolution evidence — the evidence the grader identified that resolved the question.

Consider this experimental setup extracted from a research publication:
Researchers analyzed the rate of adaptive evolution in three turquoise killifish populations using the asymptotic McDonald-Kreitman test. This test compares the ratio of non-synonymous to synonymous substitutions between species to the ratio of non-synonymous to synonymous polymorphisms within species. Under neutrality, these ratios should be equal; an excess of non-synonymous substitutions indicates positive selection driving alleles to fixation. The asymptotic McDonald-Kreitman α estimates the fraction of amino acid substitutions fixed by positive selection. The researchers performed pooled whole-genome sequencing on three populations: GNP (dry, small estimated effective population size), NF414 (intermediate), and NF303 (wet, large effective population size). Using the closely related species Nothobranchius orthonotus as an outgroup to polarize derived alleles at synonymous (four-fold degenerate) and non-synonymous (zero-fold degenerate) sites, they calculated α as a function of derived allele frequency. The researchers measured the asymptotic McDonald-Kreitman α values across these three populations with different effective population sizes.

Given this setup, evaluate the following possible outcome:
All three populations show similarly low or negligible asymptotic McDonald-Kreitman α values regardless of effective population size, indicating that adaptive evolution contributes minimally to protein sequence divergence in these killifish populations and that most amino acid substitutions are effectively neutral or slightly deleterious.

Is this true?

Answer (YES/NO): NO